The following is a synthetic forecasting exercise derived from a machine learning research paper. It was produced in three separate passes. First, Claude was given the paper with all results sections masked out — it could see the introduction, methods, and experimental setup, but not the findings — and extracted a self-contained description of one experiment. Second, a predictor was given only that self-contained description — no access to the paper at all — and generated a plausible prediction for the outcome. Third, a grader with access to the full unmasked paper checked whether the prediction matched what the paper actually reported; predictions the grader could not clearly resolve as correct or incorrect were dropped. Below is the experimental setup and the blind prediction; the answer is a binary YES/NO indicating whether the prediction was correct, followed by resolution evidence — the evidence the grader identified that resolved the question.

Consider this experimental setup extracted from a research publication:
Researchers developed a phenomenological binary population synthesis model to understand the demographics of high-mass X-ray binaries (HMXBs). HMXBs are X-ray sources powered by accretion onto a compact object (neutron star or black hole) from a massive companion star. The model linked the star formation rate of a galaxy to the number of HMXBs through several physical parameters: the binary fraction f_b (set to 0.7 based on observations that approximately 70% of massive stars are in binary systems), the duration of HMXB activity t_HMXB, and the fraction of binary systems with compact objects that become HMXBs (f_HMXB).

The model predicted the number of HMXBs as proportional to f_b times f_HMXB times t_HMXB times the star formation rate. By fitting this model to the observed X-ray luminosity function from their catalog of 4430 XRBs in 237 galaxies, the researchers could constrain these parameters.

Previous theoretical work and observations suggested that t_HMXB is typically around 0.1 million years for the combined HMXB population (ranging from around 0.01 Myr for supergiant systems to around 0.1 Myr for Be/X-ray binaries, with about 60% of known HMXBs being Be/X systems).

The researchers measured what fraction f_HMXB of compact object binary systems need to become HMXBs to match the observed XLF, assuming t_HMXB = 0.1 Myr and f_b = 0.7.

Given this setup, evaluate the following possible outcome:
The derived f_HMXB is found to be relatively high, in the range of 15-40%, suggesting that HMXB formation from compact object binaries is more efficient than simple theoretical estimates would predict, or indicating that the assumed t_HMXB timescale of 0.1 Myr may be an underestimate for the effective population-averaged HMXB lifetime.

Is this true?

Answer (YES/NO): NO